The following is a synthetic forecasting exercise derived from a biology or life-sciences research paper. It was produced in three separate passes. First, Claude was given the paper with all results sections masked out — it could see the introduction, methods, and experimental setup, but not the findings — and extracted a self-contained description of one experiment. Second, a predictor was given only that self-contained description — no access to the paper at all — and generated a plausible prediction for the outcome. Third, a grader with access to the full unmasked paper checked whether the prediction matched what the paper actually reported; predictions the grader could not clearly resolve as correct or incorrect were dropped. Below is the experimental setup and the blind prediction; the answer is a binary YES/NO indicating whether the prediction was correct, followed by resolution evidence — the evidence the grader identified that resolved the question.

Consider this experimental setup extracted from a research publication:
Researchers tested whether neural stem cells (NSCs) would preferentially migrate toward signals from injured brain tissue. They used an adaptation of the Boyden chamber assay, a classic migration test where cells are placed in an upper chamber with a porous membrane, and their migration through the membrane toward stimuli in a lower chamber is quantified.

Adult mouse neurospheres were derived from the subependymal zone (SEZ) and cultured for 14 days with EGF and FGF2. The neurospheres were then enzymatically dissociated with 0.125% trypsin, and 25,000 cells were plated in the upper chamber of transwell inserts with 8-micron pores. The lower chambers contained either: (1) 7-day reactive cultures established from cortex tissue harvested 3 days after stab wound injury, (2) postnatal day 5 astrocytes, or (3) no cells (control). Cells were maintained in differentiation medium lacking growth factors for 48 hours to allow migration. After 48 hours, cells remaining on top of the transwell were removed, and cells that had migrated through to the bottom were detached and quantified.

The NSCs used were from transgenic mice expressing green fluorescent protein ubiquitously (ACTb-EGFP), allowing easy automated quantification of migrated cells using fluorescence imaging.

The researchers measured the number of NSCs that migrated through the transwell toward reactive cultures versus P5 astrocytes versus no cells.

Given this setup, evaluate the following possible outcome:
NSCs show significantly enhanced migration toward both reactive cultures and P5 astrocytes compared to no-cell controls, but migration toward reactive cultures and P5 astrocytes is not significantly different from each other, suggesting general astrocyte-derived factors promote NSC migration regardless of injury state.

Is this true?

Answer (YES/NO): NO